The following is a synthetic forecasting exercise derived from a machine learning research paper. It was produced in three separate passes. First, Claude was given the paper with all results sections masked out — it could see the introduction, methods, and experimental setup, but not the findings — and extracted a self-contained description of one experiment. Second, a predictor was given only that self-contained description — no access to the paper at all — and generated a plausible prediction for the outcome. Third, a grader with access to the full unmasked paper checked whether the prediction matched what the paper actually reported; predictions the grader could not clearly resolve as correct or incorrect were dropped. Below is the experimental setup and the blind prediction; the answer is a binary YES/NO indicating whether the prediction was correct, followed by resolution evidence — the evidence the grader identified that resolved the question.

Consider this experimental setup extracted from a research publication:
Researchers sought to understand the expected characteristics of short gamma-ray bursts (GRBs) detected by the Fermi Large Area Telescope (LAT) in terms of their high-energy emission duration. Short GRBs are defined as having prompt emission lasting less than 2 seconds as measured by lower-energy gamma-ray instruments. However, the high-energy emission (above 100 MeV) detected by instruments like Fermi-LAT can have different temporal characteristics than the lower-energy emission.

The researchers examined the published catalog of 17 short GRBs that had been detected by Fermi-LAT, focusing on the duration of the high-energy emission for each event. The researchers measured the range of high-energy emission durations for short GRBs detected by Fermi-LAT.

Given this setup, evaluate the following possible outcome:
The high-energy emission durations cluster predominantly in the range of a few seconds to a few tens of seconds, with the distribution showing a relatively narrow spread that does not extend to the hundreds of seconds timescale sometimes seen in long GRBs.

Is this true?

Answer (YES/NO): NO